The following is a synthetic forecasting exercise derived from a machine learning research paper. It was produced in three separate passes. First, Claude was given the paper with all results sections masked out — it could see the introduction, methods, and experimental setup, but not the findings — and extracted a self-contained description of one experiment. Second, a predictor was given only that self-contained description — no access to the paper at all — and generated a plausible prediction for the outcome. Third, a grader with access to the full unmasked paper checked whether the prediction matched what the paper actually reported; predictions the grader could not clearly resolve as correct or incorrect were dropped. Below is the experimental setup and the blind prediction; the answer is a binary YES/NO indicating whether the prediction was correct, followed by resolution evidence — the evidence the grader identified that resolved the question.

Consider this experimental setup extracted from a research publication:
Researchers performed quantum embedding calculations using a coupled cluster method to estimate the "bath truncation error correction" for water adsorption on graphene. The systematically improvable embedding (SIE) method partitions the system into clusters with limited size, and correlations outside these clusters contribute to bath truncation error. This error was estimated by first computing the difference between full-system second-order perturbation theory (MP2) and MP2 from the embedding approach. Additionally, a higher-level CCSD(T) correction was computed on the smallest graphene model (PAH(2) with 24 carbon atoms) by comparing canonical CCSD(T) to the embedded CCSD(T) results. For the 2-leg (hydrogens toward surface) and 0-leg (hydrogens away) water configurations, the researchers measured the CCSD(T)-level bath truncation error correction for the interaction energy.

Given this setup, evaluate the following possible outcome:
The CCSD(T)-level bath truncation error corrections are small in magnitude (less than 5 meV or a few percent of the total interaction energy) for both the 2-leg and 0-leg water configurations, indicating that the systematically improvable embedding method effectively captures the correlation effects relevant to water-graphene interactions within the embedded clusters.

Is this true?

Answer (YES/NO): NO